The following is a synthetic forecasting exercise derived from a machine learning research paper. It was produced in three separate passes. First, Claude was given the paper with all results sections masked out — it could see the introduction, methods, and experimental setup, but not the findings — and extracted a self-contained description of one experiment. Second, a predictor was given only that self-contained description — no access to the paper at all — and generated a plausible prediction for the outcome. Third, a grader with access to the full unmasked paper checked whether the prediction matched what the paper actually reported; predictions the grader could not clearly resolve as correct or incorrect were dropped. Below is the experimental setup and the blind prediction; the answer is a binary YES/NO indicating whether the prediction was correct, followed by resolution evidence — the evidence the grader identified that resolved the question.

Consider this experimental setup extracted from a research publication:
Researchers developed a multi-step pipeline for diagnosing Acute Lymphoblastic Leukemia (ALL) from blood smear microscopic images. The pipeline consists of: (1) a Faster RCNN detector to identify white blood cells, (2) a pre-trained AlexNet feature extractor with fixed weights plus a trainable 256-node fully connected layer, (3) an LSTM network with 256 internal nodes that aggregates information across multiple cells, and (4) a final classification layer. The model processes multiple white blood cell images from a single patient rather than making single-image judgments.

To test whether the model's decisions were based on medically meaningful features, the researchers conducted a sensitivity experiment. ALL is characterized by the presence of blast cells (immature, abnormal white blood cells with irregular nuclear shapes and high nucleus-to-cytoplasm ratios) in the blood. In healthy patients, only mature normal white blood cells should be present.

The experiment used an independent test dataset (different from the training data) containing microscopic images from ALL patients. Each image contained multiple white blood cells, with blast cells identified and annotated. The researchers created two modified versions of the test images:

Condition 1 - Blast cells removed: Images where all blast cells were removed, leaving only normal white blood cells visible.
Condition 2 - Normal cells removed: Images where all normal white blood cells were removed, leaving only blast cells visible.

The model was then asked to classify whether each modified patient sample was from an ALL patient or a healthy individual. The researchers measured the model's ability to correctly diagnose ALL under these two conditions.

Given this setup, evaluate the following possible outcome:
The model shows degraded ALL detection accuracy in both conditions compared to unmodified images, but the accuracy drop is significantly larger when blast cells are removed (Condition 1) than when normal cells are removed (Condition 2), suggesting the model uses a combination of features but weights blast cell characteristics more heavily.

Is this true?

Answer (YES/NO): NO